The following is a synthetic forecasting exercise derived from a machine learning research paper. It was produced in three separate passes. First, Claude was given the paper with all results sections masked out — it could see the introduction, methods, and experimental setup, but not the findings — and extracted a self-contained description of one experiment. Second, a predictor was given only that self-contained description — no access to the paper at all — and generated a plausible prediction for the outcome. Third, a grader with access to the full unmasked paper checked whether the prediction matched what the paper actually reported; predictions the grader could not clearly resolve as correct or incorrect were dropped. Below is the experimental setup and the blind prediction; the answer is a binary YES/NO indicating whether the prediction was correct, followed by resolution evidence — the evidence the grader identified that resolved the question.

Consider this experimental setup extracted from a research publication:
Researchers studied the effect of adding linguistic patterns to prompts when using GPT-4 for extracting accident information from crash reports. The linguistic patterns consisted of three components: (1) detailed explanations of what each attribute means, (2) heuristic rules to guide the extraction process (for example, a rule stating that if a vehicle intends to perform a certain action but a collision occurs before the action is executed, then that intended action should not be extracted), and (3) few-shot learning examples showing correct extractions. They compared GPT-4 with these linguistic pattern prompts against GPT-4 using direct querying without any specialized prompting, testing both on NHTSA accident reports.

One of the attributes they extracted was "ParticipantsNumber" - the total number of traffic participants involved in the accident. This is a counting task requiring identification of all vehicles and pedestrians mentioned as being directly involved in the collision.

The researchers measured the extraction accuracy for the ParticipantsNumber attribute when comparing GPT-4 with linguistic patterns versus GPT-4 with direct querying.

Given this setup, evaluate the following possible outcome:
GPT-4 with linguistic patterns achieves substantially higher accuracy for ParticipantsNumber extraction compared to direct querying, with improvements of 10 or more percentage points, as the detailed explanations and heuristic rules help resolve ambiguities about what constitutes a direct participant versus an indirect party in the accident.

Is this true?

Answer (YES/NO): NO